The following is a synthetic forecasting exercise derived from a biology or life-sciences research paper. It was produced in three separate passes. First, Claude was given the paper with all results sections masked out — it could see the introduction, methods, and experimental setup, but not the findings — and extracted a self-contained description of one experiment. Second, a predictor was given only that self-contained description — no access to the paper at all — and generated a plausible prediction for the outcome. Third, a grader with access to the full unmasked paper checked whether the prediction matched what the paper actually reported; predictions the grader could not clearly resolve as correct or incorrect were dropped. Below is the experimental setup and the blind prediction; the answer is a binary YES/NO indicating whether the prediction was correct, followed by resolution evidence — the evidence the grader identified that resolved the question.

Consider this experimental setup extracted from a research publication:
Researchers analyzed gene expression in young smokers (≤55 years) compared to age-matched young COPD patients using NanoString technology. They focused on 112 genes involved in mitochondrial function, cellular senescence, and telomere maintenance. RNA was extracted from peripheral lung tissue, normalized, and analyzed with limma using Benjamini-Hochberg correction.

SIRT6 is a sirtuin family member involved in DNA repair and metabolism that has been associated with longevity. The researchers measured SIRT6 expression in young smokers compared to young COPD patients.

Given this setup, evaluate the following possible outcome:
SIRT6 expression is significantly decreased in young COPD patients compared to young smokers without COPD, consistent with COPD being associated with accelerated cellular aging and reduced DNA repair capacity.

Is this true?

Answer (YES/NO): NO